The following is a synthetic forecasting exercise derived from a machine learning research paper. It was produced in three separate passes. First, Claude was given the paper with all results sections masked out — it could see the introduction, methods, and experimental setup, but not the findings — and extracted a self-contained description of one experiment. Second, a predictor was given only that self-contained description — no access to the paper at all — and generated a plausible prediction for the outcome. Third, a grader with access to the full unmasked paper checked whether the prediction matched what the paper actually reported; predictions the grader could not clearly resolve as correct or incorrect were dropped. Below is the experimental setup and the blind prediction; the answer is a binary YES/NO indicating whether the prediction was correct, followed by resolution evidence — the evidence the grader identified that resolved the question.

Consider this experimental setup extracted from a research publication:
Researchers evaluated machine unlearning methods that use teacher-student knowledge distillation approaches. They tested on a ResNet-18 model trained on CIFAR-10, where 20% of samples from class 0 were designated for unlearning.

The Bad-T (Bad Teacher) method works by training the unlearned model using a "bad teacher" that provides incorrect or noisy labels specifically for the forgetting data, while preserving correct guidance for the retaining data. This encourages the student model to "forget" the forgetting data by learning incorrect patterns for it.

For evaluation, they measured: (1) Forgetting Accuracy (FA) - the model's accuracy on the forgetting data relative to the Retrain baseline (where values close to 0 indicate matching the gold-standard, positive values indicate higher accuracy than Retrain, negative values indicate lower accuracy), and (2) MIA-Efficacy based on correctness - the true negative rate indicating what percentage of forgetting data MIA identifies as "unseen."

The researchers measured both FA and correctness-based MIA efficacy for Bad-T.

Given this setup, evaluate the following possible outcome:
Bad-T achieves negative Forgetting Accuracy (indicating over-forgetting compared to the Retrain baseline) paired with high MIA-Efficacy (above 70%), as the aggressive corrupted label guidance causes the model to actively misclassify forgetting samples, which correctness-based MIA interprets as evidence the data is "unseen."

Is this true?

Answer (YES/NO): NO